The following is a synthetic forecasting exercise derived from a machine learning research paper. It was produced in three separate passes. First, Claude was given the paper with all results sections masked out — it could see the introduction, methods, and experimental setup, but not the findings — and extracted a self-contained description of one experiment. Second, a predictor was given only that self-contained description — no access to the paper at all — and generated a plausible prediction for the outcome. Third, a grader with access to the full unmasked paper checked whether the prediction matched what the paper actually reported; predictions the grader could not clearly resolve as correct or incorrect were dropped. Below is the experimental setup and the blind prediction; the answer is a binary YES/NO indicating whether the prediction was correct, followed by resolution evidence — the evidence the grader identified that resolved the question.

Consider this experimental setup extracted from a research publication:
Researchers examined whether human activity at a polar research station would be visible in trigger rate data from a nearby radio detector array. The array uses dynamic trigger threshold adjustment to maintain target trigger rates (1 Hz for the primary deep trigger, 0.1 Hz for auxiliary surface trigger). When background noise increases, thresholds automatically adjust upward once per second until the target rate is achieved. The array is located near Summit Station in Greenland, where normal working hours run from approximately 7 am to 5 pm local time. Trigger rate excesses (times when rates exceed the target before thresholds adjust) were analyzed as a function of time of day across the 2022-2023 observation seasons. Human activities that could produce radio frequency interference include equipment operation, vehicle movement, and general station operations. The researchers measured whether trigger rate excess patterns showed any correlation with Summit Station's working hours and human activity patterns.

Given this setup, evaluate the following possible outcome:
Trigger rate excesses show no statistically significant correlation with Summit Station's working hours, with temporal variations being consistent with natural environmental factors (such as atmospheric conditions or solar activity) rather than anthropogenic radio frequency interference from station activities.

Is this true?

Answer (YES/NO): NO